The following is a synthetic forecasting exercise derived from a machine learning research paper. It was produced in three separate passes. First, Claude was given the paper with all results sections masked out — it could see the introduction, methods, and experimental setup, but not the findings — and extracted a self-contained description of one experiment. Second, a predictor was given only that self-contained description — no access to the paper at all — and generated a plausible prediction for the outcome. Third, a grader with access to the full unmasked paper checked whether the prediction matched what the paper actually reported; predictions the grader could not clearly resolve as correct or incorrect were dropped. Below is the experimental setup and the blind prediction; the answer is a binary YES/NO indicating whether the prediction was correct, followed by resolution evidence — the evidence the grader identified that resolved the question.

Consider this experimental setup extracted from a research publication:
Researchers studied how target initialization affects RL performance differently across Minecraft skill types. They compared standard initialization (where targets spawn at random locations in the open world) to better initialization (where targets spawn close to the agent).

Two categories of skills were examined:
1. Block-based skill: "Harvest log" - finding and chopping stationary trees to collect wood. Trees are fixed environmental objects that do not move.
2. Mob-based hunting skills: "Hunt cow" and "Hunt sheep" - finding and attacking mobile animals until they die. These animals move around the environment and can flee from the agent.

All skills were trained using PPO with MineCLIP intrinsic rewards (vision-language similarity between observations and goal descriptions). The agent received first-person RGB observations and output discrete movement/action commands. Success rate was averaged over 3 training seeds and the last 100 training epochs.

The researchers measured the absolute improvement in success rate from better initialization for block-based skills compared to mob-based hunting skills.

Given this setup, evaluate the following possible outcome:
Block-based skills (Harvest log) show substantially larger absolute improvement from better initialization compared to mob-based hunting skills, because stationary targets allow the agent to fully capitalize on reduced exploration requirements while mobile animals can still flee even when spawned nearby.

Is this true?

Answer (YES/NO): YES